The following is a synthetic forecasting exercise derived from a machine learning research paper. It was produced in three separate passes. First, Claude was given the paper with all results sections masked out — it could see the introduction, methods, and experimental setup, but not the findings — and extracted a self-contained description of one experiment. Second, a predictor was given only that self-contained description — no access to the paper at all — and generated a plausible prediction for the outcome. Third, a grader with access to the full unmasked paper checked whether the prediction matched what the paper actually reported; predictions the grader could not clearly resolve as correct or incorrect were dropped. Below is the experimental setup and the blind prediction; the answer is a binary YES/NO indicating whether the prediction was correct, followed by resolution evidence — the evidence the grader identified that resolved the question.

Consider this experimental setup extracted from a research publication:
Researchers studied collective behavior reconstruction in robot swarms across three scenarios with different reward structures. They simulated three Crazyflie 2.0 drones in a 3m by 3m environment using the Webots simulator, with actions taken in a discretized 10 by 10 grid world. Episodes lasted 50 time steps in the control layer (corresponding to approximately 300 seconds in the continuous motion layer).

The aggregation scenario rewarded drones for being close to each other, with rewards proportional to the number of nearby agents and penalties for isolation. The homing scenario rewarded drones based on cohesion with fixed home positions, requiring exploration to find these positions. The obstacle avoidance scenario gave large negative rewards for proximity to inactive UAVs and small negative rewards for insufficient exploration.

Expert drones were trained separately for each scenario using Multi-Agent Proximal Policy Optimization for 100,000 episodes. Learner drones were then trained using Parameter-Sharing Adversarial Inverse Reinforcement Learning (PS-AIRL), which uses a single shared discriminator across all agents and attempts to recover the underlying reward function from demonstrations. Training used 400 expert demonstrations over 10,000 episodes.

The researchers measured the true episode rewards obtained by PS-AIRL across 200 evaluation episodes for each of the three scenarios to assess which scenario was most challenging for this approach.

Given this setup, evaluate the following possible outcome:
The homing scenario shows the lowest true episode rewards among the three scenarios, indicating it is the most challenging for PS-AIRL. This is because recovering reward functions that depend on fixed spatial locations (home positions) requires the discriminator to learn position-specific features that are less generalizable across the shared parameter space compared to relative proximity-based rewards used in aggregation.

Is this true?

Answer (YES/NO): NO